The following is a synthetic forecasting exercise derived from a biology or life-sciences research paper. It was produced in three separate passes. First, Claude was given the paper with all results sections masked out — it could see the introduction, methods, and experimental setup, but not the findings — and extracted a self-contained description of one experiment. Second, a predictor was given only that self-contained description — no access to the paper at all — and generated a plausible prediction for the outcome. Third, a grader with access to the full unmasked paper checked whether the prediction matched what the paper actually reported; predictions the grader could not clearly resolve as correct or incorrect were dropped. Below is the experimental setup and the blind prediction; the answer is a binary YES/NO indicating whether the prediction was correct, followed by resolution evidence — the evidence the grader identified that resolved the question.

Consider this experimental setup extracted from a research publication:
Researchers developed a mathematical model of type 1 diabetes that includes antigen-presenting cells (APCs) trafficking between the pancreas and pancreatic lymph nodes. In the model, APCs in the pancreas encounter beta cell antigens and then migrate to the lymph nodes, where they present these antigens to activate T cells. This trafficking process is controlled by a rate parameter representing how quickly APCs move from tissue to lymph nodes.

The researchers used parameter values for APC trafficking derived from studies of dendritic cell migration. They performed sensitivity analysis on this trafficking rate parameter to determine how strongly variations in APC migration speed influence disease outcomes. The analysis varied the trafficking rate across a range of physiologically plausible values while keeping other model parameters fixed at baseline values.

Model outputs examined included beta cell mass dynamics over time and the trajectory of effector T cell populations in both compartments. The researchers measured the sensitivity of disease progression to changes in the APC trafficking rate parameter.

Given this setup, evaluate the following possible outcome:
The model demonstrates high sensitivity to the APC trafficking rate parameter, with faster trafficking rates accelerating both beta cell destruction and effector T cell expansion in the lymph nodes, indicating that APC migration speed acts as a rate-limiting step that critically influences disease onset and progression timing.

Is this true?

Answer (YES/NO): NO